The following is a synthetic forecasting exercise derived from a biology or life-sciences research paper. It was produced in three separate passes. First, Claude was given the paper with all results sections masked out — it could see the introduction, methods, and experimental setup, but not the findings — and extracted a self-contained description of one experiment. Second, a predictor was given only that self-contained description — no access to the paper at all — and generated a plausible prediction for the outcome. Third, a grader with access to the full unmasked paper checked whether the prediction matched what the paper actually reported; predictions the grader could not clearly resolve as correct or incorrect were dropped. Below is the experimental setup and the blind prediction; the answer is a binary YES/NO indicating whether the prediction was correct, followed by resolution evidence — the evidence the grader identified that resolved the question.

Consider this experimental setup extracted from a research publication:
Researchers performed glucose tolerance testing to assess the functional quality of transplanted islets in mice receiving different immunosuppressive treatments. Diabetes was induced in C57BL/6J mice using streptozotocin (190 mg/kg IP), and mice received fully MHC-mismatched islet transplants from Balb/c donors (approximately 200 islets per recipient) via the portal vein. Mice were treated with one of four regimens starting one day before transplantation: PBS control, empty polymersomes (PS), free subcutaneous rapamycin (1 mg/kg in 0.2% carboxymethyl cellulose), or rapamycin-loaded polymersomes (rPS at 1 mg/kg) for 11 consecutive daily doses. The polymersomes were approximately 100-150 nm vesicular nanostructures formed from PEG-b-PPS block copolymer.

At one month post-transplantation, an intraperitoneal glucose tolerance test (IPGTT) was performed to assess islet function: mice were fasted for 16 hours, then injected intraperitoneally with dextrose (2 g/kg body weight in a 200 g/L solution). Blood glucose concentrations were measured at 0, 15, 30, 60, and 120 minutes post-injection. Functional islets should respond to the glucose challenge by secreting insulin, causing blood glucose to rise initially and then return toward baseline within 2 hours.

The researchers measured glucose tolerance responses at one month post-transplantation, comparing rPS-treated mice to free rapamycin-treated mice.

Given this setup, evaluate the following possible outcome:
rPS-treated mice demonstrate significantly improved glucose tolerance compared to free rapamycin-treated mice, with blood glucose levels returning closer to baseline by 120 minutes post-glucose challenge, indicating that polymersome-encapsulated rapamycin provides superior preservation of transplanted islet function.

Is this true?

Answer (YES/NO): NO